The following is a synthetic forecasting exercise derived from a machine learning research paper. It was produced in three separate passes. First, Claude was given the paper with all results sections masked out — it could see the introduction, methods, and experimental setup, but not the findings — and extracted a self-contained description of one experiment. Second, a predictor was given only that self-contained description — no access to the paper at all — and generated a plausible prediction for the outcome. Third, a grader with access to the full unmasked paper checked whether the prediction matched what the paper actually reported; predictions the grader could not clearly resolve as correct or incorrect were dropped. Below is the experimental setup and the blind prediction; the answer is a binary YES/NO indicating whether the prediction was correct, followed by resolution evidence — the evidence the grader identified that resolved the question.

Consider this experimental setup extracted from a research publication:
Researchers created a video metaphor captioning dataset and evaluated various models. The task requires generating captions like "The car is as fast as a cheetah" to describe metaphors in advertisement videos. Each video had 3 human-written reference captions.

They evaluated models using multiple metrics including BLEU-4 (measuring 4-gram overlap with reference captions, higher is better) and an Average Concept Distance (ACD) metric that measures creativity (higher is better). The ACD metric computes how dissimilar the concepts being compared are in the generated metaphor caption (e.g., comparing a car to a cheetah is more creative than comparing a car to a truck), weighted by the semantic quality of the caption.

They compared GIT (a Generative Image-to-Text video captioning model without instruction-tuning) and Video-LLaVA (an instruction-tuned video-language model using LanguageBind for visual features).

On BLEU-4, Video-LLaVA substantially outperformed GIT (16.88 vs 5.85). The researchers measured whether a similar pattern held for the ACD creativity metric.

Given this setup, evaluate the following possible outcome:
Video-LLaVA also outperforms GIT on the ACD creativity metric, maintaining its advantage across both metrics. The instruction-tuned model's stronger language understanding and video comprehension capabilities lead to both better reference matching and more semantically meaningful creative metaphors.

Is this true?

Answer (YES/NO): YES